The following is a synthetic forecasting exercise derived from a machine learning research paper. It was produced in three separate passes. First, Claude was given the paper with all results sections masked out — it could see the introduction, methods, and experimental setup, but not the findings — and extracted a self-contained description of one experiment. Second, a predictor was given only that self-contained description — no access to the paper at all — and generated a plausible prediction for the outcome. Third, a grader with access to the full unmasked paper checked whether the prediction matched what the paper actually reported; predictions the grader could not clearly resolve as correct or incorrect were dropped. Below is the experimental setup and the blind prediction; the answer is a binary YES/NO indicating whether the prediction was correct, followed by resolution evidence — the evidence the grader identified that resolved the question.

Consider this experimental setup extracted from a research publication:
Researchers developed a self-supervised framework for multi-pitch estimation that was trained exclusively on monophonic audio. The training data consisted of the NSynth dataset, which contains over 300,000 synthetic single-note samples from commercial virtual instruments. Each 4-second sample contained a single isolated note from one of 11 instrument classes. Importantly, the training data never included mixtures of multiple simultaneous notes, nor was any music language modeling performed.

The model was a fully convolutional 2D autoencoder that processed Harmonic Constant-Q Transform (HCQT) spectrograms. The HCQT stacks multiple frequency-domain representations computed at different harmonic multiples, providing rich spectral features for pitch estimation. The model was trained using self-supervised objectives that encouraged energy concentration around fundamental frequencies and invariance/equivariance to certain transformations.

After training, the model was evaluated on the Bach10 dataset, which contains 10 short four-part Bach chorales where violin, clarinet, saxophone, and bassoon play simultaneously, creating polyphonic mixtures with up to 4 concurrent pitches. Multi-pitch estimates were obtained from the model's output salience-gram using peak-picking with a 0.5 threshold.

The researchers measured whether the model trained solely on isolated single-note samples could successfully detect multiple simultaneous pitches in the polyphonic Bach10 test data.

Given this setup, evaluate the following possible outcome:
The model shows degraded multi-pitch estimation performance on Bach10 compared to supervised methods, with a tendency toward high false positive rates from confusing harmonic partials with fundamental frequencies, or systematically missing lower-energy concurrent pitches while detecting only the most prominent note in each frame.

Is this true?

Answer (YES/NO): NO